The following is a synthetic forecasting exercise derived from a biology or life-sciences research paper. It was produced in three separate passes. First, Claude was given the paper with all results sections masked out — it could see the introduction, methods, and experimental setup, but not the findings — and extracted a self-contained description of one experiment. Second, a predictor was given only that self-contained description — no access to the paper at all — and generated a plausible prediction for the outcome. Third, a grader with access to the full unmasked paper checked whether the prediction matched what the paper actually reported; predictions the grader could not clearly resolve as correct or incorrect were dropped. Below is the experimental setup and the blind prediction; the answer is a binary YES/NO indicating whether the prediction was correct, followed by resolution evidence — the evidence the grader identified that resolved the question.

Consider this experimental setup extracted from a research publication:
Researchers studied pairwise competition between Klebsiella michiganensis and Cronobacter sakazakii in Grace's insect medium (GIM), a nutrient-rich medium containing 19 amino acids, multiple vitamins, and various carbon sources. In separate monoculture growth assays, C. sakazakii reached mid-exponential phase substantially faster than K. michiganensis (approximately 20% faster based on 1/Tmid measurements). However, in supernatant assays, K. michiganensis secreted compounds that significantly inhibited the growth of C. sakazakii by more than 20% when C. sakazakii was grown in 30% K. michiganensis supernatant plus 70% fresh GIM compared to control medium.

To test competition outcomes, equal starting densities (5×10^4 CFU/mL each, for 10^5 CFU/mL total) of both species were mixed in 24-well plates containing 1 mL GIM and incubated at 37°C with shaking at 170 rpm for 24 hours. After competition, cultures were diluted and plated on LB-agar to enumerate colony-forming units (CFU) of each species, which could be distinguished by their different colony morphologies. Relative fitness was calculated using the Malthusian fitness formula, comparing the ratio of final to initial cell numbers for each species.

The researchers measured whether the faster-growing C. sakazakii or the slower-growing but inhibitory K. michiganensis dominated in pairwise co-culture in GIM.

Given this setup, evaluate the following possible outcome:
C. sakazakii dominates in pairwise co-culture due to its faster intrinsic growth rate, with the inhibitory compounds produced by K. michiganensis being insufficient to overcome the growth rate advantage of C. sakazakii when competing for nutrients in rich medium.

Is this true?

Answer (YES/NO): NO